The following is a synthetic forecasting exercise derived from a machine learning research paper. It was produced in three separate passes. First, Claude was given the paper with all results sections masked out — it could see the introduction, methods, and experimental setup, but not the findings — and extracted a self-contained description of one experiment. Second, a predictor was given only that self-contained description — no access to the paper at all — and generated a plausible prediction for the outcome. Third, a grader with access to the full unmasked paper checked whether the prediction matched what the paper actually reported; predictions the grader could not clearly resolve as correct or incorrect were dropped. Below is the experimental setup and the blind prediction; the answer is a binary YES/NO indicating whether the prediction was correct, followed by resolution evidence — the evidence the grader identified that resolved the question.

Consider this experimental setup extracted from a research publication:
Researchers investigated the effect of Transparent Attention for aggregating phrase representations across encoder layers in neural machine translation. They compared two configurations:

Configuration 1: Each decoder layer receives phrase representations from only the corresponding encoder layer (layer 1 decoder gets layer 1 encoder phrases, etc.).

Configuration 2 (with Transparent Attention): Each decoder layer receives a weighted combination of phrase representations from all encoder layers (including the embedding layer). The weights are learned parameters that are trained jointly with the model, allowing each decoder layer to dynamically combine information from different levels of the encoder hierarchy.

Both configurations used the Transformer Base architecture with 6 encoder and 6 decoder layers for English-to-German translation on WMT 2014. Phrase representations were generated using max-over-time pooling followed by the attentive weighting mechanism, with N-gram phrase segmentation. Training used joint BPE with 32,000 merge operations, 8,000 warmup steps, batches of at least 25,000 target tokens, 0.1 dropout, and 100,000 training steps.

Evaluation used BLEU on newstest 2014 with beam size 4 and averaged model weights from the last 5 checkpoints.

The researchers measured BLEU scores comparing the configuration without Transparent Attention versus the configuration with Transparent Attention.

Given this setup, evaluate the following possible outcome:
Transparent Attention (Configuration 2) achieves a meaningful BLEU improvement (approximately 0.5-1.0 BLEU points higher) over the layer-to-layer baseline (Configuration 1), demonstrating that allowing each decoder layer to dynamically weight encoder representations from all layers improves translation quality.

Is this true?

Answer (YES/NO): NO